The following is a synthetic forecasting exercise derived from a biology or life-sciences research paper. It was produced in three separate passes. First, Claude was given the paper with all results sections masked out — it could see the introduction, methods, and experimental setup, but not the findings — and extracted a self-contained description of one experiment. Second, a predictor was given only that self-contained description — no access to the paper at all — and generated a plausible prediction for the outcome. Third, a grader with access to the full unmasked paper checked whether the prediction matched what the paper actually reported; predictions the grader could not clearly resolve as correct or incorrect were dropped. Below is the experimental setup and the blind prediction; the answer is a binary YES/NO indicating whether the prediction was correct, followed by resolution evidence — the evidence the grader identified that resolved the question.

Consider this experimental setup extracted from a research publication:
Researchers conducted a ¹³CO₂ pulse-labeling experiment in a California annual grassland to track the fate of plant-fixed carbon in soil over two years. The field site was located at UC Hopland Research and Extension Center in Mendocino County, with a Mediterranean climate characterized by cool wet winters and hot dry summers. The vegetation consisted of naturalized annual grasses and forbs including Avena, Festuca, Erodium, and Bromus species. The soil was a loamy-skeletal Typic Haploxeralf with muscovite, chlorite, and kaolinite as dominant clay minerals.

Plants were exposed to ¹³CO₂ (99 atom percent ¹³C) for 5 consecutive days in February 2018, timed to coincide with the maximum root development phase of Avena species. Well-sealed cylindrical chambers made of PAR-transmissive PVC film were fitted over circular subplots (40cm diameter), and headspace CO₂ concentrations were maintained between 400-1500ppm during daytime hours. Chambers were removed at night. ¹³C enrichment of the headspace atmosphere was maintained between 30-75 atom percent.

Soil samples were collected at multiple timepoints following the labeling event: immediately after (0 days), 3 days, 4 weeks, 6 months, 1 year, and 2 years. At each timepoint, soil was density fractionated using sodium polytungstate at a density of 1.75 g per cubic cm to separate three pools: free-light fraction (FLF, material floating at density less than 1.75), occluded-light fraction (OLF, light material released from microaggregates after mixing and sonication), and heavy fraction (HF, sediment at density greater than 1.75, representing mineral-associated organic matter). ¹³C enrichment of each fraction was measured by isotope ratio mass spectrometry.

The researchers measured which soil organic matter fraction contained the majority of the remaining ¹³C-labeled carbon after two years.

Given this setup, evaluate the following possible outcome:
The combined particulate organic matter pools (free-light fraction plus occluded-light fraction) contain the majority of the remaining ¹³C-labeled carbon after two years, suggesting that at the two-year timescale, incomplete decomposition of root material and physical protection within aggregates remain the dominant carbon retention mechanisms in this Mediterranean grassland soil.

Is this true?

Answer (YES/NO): NO